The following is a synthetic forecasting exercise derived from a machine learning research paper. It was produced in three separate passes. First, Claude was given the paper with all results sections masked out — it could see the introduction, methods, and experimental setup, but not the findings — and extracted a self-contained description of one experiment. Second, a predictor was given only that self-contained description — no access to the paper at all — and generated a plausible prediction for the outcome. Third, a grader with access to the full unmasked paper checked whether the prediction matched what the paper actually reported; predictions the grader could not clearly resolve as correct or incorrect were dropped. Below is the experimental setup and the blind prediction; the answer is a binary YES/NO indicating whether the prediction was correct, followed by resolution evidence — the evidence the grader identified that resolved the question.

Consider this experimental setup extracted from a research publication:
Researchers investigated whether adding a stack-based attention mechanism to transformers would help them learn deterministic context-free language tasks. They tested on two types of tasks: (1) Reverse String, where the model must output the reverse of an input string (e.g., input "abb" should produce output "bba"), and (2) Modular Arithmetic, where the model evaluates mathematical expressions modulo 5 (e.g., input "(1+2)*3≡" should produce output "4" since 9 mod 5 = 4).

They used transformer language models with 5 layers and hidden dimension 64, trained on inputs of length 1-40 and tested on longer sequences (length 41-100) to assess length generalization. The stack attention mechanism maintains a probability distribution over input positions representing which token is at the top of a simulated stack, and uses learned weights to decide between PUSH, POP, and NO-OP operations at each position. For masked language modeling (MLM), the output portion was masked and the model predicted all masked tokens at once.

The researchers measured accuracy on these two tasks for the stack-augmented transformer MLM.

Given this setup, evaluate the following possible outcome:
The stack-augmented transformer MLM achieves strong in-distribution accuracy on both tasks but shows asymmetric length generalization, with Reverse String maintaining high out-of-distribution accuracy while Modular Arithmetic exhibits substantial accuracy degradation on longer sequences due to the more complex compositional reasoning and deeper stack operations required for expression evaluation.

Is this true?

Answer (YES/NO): NO